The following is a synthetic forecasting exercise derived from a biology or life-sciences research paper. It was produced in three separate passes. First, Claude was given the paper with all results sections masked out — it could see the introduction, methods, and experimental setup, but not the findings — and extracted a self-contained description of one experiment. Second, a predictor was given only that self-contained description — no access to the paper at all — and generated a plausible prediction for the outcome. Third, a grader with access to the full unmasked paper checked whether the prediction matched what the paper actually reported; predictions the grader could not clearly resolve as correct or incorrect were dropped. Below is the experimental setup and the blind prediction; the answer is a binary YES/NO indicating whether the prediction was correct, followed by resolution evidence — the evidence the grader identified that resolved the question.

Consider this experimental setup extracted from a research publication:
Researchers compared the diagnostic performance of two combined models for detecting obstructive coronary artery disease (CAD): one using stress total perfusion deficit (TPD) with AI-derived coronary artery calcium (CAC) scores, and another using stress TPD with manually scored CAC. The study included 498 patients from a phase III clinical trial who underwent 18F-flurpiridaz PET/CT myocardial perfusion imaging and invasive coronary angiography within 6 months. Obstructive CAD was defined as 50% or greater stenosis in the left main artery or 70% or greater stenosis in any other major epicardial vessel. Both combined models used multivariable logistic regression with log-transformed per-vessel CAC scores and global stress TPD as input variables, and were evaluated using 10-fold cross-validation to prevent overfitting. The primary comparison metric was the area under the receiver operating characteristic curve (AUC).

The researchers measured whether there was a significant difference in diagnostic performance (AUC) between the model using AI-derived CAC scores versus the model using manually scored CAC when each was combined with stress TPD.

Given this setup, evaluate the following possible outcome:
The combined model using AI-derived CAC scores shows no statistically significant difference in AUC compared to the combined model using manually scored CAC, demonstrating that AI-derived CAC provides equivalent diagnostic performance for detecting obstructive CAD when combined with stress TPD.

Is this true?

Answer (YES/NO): YES